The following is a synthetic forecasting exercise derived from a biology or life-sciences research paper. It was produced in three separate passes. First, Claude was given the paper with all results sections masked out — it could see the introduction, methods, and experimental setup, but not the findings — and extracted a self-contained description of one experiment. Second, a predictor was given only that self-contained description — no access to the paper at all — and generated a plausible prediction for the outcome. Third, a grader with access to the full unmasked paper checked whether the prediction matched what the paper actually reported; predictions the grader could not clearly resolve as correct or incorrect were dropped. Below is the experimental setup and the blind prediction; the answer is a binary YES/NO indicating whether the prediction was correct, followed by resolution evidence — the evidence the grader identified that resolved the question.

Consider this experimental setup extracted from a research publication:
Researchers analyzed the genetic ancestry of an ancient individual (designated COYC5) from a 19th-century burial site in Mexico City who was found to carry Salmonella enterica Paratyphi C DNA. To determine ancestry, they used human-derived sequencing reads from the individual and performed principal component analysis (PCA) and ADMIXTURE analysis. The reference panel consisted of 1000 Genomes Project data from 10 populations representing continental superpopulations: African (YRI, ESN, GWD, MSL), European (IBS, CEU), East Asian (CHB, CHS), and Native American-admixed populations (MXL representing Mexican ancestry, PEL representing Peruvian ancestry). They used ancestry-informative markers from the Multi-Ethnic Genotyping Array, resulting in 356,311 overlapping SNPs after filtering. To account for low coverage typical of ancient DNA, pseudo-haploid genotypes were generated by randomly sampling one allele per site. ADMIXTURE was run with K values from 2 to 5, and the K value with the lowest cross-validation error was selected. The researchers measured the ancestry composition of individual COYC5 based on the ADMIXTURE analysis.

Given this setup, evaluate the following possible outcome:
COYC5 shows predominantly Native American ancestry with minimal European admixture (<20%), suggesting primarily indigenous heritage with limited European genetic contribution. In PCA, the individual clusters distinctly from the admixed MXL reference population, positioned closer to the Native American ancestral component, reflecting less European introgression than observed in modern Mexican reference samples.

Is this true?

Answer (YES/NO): NO